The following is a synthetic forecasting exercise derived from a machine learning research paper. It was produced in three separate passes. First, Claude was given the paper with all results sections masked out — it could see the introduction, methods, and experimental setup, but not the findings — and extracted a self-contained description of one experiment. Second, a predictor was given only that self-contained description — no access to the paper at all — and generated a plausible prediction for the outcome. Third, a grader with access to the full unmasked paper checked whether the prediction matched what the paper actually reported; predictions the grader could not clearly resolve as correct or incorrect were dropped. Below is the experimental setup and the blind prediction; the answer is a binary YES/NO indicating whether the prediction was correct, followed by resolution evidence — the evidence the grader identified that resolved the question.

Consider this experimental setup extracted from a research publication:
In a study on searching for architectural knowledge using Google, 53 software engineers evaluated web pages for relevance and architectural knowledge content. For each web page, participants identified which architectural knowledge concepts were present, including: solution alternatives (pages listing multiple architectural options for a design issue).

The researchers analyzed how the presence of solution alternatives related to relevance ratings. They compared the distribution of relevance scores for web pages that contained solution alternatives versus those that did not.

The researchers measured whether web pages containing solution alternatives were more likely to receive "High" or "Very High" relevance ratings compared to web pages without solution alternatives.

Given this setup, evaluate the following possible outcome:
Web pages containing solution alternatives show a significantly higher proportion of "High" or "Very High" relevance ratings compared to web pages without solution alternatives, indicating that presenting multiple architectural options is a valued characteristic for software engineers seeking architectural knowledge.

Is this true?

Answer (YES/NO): NO